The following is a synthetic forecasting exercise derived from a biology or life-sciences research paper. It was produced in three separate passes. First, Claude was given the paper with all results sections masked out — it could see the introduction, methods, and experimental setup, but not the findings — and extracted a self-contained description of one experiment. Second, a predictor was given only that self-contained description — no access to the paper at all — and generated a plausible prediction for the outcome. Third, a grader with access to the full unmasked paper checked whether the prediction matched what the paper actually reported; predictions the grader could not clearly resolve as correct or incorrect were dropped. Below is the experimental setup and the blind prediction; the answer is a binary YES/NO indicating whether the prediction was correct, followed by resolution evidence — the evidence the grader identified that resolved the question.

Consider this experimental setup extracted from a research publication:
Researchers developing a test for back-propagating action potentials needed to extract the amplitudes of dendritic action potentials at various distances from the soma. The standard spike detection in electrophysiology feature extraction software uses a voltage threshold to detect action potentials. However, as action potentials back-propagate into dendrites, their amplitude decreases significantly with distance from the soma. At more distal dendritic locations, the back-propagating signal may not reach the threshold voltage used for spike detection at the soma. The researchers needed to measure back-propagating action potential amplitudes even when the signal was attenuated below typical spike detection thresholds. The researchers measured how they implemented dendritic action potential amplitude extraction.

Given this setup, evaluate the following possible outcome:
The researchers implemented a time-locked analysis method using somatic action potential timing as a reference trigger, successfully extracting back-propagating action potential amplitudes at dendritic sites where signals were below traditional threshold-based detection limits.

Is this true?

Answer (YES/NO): YES